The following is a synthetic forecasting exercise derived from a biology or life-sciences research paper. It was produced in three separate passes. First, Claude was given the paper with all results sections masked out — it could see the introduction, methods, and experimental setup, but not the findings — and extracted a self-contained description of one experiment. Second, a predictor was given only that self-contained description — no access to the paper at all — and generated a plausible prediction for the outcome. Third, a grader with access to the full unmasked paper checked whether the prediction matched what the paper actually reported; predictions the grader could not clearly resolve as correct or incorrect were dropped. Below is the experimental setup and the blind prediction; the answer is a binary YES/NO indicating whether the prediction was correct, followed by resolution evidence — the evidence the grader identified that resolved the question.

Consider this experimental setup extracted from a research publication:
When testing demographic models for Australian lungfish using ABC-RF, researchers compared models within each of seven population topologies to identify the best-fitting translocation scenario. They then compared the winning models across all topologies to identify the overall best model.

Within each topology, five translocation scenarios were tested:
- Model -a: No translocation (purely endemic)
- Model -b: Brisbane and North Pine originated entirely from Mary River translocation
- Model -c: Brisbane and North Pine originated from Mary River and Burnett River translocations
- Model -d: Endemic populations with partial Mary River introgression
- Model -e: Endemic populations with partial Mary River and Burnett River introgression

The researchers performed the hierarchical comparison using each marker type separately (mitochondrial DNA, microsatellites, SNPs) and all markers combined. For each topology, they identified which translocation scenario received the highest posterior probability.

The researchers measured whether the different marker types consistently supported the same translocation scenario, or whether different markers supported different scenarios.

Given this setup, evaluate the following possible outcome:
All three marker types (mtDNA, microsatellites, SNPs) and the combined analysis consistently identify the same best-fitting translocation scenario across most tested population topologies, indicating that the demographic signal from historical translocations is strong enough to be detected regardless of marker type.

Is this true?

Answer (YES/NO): NO